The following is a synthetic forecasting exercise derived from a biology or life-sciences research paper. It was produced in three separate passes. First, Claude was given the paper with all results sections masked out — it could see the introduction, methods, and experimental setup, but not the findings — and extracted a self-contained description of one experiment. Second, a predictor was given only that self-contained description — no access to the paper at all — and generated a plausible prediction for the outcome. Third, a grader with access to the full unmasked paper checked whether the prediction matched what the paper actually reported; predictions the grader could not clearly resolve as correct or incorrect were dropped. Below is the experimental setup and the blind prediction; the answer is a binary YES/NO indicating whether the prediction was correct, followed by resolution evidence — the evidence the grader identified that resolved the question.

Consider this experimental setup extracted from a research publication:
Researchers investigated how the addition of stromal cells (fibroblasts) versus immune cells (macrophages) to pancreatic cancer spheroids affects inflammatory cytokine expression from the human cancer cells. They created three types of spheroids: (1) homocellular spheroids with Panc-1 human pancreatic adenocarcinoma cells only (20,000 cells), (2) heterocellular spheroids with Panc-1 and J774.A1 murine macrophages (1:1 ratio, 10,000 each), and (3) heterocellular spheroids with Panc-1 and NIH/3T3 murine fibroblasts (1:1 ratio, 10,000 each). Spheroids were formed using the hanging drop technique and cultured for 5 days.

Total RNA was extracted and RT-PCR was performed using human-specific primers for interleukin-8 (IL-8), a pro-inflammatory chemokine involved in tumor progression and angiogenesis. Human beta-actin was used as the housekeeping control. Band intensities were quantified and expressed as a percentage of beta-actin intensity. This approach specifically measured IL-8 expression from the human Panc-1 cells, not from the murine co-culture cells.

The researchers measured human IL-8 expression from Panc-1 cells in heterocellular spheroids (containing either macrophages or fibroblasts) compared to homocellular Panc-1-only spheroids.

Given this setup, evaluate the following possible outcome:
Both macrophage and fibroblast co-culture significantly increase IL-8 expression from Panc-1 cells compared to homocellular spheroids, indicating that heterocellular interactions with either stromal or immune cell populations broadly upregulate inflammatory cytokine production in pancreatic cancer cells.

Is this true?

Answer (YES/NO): NO